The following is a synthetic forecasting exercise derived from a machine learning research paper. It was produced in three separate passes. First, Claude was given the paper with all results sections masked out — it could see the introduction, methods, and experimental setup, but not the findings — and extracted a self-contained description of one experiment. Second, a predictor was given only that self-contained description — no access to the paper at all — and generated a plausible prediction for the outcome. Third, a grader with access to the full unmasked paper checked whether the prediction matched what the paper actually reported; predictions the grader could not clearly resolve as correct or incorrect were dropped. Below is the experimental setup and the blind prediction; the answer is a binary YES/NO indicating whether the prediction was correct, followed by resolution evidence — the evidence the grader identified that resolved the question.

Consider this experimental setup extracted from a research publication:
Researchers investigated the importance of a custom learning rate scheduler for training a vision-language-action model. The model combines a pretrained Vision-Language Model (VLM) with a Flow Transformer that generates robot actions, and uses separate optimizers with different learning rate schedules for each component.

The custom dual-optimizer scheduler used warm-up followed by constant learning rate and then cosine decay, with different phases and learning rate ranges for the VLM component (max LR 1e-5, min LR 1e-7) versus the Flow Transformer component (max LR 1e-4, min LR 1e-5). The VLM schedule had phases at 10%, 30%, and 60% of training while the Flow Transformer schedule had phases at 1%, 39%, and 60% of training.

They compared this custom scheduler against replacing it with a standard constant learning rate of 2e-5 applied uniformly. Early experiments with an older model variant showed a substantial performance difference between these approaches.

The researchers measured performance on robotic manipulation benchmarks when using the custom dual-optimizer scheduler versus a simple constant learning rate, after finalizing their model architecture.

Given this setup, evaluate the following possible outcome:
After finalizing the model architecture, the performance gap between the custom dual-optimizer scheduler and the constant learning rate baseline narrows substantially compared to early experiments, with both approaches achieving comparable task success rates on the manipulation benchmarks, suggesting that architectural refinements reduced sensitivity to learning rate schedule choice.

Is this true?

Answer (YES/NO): YES